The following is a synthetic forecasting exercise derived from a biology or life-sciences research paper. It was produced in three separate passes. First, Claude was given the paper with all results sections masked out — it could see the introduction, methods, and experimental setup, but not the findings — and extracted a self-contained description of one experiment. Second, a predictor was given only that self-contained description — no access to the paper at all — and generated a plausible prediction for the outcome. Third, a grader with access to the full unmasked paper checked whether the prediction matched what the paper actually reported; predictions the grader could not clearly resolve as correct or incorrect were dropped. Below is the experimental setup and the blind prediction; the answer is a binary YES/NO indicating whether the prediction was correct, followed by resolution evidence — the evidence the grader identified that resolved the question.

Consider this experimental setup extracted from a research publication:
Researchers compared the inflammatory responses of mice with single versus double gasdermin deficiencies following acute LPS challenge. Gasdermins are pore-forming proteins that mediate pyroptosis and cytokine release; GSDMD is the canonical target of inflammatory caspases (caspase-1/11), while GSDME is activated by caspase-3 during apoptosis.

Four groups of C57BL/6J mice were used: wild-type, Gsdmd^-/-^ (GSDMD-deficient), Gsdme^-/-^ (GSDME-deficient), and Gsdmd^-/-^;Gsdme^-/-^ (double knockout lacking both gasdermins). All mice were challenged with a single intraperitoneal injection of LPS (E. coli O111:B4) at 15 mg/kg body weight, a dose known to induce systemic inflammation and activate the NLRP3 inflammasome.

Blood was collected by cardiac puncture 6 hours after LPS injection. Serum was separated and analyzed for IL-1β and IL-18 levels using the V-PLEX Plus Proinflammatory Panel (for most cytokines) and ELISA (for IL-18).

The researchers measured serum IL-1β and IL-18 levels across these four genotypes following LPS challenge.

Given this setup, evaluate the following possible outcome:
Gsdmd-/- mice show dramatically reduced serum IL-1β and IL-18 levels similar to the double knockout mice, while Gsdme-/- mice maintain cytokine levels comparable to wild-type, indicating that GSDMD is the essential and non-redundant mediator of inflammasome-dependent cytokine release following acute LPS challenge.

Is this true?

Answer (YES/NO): YES